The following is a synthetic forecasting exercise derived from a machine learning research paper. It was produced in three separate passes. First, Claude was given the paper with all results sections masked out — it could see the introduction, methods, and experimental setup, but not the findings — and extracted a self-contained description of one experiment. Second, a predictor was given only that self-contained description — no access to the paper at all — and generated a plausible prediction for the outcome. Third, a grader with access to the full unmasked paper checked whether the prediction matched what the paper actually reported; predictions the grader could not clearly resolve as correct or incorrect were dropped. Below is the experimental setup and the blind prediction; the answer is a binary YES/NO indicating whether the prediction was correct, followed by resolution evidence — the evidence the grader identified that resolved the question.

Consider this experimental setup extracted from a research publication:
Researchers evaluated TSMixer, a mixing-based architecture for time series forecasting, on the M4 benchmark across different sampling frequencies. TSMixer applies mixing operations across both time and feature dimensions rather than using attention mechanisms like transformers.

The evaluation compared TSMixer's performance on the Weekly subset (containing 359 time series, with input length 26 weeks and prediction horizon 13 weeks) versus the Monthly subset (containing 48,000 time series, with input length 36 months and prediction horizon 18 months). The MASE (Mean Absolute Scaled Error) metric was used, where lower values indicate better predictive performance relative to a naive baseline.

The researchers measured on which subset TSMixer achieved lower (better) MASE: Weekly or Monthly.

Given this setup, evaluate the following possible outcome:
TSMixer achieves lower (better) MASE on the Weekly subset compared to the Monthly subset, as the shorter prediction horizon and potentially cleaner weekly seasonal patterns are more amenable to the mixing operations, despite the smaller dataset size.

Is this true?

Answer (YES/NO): NO